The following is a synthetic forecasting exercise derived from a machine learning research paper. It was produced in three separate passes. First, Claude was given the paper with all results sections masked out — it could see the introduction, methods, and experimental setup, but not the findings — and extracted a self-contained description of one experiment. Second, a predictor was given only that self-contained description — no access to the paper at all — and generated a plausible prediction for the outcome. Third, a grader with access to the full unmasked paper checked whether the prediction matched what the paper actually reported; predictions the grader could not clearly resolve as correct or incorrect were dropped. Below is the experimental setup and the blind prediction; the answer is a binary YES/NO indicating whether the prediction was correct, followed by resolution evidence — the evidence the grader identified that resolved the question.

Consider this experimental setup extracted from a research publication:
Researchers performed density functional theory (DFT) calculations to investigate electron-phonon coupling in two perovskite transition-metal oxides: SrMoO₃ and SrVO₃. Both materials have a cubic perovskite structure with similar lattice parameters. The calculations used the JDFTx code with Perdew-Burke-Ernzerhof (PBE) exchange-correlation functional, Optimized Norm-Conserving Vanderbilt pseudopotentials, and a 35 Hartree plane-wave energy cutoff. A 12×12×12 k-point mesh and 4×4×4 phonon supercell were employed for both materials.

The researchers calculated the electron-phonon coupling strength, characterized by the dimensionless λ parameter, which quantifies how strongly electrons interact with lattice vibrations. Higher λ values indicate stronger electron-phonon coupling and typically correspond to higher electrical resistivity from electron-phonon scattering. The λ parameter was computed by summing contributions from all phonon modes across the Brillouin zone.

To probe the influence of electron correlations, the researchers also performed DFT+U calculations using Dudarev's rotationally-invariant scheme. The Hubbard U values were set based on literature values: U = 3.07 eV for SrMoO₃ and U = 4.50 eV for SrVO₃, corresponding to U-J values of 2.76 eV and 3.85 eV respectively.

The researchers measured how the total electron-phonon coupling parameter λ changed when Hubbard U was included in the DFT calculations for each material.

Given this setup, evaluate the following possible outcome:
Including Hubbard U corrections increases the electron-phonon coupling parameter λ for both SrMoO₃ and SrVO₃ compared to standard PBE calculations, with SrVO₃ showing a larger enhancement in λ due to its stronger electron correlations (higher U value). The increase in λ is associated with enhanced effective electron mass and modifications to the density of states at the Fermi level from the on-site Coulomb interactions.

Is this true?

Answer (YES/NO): NO